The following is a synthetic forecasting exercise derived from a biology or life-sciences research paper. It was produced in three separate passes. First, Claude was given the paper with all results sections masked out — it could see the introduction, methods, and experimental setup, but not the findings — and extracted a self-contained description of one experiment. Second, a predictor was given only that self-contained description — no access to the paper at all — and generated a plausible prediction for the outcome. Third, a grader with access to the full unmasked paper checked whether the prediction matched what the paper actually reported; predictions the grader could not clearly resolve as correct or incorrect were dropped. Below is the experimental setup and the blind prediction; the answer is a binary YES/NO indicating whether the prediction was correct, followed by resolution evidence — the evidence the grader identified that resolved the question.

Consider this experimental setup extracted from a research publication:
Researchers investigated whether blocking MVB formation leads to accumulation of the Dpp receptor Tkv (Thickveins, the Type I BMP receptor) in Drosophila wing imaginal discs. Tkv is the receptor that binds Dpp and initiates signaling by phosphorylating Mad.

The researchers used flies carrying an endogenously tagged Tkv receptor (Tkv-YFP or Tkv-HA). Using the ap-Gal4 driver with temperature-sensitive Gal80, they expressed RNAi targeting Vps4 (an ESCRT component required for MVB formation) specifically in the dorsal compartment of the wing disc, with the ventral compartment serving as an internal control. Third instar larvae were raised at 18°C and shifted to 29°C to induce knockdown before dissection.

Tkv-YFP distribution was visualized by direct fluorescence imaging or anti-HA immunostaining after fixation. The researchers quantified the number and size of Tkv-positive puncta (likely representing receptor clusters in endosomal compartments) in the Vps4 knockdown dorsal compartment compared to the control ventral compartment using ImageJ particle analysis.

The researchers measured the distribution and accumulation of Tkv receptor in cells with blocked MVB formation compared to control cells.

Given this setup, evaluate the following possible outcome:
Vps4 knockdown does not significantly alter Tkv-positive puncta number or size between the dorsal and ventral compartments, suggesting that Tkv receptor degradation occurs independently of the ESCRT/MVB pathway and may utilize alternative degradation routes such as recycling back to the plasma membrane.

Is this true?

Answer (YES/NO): NO